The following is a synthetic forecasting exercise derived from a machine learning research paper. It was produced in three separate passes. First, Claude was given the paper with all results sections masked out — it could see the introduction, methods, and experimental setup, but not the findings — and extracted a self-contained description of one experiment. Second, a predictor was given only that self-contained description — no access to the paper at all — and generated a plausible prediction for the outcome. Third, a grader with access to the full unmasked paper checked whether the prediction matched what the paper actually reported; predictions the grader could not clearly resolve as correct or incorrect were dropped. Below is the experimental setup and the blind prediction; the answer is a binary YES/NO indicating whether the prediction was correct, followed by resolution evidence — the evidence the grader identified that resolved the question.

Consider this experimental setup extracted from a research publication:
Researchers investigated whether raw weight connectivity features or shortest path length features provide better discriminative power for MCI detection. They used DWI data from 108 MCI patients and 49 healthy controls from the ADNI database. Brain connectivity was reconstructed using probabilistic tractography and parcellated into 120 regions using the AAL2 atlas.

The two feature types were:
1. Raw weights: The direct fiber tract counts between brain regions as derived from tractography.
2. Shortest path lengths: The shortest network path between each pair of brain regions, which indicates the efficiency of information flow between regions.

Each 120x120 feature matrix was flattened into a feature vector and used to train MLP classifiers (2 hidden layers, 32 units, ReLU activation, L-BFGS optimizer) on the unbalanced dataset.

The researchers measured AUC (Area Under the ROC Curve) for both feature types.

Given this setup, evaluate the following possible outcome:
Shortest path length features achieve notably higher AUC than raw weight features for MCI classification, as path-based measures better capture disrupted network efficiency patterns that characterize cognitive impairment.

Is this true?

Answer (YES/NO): YES